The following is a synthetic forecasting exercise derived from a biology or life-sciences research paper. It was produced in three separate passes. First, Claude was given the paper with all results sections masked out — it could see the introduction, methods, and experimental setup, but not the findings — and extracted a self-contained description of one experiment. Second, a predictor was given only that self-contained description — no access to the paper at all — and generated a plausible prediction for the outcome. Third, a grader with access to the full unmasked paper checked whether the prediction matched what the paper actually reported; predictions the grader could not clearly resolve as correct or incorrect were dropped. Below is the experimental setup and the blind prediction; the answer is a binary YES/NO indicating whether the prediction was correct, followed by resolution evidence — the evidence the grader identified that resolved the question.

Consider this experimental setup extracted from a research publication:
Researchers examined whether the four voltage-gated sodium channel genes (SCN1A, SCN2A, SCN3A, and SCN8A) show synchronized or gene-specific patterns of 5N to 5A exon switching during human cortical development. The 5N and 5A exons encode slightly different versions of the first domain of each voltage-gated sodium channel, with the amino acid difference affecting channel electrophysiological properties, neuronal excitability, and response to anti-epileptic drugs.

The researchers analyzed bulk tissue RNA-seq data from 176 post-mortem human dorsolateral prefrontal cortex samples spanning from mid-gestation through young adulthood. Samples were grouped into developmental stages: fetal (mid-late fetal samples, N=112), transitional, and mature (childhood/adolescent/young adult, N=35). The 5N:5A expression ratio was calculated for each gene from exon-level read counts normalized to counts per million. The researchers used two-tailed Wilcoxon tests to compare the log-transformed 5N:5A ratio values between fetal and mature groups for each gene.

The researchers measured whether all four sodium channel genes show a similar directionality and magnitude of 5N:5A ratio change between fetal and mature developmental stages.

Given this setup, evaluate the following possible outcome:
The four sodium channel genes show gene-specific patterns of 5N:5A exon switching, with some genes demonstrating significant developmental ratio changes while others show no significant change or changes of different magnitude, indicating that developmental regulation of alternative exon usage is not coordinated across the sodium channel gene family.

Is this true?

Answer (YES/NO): NO